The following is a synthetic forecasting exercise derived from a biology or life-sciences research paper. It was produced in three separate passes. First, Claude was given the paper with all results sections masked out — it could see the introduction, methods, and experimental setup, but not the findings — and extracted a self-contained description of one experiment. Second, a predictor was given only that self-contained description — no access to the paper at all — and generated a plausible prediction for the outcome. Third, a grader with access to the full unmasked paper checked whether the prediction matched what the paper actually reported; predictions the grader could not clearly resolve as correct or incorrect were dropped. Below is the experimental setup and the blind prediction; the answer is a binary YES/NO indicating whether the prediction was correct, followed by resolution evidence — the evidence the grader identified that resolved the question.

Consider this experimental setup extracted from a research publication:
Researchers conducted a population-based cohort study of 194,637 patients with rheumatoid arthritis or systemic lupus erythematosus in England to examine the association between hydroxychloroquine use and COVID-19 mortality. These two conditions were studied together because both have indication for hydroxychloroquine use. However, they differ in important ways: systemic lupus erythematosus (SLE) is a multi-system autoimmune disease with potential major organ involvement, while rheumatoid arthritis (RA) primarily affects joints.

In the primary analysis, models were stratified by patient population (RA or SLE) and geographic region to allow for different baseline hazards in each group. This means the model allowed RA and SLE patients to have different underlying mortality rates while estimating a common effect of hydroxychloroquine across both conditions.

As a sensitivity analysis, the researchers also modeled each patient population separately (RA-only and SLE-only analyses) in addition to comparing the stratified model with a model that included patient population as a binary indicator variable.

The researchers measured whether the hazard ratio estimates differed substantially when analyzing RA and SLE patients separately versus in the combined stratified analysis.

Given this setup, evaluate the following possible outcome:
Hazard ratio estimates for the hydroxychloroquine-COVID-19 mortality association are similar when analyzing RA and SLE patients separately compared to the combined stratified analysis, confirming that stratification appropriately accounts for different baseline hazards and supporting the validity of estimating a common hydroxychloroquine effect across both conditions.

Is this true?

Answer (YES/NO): YES